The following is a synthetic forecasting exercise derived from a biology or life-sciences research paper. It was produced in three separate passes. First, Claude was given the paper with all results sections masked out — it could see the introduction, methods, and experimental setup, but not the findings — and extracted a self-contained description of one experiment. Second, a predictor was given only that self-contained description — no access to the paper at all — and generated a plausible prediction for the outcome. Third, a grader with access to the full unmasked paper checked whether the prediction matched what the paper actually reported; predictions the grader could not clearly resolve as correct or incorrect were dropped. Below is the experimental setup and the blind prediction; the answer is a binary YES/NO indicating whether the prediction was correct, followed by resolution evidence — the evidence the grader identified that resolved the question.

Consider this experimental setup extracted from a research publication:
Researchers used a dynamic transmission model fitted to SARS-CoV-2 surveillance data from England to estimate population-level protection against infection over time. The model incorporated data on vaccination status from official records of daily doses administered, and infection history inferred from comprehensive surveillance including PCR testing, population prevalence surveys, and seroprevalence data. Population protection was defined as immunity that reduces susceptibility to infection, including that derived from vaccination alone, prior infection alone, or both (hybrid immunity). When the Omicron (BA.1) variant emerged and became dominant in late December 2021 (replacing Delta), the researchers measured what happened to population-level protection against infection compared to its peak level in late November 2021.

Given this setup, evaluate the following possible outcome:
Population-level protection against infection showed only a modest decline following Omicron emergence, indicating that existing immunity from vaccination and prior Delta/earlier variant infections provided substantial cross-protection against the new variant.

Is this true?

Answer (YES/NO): NO